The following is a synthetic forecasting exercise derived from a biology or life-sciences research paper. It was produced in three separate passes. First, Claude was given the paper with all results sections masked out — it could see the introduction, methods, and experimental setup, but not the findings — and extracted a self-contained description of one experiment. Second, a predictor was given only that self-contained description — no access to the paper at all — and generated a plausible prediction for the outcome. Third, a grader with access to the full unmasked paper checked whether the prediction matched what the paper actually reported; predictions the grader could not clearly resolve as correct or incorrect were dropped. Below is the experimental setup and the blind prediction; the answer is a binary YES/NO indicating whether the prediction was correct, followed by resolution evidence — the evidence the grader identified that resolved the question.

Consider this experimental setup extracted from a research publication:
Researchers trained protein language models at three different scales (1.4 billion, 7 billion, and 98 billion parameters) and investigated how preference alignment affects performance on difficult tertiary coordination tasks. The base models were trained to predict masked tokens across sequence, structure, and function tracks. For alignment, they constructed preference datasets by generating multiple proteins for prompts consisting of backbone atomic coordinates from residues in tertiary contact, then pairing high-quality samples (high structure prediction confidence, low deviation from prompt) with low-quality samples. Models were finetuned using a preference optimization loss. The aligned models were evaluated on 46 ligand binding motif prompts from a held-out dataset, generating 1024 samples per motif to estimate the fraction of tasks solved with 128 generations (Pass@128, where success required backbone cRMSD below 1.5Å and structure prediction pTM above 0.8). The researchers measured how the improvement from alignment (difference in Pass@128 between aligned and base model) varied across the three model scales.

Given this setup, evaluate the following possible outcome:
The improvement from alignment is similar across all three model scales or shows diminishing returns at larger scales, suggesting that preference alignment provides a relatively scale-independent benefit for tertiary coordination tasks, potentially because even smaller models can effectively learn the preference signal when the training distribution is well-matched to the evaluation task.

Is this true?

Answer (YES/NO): NO